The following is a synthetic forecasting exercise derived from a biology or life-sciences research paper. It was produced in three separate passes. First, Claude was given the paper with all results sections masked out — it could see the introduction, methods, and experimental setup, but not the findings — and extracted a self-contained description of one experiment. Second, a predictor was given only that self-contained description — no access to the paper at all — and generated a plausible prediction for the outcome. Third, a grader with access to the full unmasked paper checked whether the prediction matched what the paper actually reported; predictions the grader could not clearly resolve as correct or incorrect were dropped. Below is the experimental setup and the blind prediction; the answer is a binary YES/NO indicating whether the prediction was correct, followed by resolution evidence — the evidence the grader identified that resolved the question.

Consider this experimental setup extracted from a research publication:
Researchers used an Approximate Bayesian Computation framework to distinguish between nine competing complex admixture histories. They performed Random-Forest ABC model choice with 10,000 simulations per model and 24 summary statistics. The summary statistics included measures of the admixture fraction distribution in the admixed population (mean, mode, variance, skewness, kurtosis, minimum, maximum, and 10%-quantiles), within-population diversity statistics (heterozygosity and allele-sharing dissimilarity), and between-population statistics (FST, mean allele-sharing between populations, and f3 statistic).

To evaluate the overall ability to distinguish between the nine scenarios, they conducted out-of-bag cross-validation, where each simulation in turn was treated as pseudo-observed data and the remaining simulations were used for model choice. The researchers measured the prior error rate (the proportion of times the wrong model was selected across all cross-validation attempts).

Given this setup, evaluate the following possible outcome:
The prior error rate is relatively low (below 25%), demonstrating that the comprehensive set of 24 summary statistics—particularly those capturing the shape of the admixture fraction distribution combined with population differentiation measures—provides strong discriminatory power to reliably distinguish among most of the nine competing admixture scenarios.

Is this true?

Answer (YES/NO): NO